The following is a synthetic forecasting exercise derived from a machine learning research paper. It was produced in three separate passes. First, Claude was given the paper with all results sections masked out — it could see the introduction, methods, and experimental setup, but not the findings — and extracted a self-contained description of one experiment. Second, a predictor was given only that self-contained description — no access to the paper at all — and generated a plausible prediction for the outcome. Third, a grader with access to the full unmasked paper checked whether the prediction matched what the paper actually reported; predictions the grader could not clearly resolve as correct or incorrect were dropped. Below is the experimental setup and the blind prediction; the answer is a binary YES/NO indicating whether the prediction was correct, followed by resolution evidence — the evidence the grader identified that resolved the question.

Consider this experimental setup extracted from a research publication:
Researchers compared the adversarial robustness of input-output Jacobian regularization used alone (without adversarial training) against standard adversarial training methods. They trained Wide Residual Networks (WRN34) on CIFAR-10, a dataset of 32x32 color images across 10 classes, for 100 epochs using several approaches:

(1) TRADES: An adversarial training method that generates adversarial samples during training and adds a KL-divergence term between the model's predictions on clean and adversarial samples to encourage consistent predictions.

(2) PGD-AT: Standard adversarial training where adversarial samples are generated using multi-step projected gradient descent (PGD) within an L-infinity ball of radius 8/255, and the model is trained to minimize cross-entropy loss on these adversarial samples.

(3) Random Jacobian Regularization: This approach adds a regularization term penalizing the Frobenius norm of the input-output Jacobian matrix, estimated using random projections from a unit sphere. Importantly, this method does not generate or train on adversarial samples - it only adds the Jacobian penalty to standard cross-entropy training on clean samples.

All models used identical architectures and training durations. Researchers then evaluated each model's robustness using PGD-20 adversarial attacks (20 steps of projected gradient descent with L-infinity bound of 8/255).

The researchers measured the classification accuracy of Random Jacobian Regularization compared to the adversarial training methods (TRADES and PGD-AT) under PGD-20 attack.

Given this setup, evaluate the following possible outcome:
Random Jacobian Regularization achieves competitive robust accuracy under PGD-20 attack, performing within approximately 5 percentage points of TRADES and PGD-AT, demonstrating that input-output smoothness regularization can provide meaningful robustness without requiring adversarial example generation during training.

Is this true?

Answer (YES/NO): NO